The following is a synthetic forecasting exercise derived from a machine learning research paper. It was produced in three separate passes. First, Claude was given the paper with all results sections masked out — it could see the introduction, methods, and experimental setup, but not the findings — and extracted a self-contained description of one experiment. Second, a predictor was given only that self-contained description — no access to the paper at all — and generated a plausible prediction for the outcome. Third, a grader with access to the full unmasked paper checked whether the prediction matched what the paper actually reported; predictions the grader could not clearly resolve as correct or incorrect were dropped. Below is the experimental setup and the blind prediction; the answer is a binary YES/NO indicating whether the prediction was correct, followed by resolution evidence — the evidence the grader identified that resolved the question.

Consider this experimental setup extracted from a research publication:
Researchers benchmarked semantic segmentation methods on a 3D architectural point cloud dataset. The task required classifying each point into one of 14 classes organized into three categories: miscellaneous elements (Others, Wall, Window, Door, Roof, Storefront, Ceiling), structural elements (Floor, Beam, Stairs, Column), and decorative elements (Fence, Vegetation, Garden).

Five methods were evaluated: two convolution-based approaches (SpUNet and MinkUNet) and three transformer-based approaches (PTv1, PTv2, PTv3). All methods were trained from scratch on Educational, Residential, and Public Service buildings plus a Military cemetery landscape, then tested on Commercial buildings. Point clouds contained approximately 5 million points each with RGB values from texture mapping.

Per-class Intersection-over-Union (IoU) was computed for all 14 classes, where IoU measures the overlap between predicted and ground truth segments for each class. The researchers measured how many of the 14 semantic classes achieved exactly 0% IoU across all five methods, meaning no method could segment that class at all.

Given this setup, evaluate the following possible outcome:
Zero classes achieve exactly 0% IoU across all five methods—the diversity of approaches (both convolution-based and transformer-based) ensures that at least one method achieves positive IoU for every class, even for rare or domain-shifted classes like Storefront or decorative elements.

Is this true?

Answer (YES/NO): NO